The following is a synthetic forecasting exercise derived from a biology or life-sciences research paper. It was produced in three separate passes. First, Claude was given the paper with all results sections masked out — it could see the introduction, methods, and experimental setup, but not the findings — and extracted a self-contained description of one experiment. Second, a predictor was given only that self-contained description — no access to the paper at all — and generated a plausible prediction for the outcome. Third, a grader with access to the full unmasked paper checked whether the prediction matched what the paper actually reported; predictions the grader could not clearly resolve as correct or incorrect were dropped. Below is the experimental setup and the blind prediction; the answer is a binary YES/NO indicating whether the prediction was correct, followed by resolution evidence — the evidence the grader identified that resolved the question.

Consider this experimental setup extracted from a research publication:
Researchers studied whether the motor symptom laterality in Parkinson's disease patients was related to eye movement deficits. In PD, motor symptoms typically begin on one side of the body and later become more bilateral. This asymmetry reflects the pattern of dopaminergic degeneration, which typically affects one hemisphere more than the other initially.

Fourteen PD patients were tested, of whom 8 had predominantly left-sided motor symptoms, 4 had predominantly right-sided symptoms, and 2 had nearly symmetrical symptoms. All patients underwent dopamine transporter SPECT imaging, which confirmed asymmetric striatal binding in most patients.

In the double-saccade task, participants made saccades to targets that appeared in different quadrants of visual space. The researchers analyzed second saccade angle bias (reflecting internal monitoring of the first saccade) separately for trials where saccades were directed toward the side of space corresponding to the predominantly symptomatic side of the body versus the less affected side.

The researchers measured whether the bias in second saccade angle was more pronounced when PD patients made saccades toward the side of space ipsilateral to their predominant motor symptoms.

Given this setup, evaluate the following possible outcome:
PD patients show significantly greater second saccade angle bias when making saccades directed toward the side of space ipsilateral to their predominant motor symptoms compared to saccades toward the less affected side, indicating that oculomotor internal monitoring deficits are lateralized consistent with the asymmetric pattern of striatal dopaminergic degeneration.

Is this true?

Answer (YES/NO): YES